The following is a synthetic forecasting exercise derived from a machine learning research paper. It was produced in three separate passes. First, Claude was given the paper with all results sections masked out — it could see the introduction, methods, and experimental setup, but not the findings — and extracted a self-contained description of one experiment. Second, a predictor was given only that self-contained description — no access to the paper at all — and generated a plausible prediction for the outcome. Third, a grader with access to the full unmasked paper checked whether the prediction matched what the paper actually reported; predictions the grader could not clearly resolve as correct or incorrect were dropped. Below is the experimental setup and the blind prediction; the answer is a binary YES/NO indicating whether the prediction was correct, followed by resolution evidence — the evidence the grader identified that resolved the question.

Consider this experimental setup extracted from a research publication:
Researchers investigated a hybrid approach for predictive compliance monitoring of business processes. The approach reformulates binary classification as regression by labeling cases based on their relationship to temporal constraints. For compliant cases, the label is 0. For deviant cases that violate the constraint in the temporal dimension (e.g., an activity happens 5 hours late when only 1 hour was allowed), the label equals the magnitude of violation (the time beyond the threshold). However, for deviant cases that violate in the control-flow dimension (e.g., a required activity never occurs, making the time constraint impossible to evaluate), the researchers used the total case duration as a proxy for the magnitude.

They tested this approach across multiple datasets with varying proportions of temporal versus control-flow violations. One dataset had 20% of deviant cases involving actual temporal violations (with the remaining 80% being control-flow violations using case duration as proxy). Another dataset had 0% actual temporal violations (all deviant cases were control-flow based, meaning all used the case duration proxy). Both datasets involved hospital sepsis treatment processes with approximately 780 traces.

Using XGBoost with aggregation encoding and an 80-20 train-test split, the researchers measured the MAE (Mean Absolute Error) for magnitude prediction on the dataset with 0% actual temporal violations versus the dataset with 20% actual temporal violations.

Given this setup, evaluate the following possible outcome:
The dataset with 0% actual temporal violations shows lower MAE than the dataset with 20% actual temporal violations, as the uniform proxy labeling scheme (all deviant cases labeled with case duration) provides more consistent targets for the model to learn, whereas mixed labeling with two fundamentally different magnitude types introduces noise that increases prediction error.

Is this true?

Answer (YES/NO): NO